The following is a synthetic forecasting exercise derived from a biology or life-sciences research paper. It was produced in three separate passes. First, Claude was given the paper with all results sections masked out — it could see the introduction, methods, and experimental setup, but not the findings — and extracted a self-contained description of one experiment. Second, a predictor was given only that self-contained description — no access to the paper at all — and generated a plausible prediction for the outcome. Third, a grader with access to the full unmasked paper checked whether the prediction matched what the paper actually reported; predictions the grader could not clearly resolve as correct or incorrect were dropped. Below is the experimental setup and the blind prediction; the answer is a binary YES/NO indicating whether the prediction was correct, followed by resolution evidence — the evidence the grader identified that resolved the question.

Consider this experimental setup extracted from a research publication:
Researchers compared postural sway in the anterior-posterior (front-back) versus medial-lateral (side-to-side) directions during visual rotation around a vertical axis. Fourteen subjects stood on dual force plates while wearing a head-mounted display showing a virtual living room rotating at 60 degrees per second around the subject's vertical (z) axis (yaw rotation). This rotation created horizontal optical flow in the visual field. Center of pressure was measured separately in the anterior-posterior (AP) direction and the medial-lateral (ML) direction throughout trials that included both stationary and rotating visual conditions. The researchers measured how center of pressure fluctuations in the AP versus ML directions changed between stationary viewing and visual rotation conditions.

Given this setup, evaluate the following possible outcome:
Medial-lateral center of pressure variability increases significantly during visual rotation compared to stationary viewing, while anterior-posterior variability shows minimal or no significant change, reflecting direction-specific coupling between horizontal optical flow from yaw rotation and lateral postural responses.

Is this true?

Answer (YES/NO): NO